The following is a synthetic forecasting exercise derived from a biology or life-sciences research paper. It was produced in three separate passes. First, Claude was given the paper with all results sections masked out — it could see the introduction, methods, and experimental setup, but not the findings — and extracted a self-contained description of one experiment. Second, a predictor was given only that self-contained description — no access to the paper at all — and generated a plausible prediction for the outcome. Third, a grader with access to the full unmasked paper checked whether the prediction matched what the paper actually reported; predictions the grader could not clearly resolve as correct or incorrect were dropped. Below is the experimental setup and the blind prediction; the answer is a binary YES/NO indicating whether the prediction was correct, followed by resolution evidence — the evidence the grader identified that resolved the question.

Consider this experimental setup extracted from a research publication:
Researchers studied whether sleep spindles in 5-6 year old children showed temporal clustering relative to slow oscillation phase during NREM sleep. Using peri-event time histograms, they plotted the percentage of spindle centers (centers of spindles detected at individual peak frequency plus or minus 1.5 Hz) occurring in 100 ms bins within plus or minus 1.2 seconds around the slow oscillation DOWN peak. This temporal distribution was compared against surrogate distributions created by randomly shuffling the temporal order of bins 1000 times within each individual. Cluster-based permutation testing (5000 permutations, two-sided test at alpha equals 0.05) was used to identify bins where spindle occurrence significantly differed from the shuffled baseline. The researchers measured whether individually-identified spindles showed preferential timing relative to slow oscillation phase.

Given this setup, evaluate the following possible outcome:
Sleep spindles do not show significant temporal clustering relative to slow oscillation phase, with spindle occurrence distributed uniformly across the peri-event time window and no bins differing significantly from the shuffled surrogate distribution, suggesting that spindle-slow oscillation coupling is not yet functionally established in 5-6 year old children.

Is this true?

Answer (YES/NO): NO